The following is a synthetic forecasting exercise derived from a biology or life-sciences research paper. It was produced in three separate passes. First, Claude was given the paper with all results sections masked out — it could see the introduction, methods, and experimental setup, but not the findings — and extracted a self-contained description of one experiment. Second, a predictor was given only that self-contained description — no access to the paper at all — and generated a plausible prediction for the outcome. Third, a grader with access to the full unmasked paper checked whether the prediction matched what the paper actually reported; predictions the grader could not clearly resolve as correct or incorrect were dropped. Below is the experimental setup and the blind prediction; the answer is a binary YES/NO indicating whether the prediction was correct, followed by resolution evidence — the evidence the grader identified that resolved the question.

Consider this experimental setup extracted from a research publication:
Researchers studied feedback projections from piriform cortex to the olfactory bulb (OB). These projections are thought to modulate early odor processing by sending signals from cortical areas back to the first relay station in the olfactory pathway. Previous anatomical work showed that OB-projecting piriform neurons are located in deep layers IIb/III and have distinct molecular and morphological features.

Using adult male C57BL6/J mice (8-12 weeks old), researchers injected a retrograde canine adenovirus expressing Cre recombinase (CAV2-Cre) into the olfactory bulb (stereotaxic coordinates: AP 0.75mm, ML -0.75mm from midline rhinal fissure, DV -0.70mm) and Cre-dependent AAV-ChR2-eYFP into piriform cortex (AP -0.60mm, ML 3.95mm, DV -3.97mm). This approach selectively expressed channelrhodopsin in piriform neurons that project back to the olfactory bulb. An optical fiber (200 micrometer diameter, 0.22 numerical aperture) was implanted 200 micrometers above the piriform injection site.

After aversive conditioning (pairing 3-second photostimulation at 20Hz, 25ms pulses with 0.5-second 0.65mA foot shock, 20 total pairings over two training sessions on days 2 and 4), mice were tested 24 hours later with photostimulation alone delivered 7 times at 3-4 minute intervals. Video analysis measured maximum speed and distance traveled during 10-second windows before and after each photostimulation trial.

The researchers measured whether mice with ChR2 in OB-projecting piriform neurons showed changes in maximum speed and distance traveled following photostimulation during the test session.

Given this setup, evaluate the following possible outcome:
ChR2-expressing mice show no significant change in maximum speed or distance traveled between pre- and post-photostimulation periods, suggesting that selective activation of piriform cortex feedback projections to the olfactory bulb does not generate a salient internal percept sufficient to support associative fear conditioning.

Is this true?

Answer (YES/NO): NO